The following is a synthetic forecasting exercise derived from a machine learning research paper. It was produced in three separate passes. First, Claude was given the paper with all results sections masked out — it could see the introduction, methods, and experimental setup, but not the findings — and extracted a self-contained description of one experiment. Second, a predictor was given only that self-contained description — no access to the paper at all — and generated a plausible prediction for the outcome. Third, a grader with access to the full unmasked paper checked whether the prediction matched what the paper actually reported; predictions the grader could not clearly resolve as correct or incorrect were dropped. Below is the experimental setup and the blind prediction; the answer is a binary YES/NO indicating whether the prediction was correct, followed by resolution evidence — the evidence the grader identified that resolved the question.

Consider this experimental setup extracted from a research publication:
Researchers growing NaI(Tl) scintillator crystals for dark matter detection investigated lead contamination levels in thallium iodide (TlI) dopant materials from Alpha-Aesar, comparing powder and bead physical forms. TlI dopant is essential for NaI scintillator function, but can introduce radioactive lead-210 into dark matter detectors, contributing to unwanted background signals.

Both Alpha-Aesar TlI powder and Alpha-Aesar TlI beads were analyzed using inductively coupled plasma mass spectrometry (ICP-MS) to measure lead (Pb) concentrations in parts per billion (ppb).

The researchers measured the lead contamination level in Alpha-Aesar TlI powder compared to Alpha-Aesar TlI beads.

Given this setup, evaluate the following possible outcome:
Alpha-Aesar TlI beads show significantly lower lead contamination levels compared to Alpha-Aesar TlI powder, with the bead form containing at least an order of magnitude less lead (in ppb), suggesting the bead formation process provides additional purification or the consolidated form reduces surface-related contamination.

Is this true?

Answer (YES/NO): NO